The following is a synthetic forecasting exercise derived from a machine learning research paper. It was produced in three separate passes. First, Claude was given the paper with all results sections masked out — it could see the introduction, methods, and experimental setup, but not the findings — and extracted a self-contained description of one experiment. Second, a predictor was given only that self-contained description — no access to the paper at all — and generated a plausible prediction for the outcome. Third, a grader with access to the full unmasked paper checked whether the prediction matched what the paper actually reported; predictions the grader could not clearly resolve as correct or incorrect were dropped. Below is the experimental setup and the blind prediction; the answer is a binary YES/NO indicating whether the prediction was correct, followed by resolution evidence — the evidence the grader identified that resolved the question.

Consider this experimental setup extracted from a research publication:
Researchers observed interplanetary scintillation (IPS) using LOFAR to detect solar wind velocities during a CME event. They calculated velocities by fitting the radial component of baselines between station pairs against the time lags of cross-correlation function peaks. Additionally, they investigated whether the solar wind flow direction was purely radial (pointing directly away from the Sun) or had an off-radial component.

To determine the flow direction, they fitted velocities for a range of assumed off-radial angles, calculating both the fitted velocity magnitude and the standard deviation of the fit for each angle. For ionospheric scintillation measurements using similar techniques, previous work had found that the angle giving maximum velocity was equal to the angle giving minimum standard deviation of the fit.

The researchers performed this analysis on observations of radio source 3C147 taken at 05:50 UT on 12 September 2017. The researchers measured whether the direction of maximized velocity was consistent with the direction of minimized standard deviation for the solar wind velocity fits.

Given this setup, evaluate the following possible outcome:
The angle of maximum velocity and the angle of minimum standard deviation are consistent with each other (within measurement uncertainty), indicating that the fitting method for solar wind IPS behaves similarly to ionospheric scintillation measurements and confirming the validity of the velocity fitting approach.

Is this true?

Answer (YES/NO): NO